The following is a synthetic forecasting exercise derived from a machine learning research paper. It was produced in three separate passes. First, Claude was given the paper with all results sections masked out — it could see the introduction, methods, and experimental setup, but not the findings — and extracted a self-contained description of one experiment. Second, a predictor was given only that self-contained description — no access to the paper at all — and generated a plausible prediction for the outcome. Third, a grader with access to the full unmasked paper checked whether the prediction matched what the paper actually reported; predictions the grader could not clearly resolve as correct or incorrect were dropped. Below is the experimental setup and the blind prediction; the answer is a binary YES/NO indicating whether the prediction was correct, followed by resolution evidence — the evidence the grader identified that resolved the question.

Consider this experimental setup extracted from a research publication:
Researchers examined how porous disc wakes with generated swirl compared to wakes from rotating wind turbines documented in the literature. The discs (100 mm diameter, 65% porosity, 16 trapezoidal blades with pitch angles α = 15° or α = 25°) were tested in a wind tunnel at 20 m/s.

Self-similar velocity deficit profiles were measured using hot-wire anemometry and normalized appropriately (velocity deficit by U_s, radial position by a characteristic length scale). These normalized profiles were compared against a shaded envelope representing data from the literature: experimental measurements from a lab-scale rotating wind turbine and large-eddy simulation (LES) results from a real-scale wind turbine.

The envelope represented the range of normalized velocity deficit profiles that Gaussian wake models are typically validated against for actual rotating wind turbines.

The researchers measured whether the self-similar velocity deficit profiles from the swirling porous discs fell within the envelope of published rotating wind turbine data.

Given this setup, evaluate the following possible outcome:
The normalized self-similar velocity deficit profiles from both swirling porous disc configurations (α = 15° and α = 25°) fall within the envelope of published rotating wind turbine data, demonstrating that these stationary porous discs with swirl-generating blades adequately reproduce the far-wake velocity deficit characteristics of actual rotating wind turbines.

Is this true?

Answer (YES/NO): YES